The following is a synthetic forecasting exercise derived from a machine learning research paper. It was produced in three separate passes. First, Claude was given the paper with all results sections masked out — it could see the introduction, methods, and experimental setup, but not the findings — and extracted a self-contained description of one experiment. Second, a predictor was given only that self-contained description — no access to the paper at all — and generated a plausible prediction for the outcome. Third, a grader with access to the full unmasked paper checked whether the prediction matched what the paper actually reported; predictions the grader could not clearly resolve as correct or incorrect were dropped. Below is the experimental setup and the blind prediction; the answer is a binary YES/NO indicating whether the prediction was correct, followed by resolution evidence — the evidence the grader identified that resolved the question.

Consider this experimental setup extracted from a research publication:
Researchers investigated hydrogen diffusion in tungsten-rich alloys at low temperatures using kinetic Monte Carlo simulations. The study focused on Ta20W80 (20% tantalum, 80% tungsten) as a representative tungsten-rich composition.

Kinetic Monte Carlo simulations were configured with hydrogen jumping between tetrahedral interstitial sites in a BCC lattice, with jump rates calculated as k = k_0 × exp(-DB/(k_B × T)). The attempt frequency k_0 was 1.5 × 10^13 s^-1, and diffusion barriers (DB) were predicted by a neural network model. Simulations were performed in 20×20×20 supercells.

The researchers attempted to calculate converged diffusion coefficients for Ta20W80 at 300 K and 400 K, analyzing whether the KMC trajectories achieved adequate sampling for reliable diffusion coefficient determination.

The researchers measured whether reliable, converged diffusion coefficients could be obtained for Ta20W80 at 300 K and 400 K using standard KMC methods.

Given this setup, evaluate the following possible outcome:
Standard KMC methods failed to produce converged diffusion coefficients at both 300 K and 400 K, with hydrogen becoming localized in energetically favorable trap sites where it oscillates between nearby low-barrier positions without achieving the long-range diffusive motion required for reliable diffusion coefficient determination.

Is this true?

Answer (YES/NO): YES